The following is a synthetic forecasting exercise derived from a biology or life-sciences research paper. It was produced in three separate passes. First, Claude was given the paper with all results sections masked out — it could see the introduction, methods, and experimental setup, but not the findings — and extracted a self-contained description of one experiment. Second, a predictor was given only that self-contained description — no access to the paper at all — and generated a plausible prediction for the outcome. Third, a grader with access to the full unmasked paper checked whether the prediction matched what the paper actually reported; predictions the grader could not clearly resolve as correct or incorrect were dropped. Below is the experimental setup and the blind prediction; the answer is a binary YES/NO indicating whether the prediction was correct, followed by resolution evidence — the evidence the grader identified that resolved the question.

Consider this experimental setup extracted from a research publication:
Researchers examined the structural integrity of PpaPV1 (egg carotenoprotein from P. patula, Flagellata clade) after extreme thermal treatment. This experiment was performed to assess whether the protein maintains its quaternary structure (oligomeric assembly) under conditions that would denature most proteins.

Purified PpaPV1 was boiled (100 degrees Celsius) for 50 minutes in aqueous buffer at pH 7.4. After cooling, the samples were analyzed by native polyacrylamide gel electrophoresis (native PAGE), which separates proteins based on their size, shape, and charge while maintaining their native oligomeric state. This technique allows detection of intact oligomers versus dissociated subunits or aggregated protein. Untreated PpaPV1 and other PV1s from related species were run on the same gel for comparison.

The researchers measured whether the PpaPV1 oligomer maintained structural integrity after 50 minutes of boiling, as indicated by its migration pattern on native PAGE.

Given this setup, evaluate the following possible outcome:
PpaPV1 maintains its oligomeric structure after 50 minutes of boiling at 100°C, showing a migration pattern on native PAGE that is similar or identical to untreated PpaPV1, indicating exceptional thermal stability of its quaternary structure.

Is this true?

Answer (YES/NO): YES